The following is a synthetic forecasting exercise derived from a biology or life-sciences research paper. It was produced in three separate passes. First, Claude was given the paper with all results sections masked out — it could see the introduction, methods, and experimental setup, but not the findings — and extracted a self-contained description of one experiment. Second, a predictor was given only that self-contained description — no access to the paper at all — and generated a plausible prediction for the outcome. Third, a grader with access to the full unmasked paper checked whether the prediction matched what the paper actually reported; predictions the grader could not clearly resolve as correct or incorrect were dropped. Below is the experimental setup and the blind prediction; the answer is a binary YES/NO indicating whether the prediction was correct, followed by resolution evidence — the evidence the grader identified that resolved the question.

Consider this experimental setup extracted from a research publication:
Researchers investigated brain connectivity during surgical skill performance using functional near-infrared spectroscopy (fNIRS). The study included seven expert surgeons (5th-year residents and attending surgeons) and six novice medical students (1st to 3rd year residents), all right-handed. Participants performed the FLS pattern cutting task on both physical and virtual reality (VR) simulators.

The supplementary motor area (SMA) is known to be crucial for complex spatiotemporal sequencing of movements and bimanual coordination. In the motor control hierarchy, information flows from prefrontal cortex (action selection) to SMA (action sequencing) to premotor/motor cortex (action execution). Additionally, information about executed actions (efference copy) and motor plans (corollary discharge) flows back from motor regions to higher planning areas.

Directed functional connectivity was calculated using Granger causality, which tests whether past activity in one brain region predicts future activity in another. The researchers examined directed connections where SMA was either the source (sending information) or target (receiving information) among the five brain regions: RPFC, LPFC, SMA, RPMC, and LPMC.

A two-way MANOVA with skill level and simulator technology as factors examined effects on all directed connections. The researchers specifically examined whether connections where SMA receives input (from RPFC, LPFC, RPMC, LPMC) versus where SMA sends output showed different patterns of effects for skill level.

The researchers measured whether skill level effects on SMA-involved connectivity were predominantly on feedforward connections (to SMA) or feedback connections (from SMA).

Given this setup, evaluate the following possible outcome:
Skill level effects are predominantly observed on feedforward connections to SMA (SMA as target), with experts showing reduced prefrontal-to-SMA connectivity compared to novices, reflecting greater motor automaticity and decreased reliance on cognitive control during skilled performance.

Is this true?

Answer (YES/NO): NO